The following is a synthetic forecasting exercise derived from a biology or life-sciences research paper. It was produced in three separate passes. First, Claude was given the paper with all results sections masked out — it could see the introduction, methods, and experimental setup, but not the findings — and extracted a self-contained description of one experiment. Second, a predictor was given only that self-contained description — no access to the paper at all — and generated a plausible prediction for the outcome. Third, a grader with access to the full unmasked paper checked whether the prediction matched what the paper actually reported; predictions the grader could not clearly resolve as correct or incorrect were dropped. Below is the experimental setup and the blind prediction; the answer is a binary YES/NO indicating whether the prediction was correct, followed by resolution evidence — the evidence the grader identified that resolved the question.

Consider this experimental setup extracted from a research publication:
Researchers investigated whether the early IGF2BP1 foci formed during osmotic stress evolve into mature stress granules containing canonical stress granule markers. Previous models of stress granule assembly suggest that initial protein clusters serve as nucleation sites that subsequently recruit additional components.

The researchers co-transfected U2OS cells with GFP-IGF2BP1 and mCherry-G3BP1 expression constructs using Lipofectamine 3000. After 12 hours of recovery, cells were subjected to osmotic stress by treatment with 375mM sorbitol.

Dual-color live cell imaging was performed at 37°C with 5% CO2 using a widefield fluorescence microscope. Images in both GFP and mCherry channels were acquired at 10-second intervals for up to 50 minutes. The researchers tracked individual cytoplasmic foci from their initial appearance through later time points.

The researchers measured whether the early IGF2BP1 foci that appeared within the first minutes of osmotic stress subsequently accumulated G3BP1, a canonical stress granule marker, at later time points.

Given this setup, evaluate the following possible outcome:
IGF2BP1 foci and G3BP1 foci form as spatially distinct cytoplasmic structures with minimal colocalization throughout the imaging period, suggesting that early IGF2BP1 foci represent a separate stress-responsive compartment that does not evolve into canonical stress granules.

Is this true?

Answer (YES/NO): NO